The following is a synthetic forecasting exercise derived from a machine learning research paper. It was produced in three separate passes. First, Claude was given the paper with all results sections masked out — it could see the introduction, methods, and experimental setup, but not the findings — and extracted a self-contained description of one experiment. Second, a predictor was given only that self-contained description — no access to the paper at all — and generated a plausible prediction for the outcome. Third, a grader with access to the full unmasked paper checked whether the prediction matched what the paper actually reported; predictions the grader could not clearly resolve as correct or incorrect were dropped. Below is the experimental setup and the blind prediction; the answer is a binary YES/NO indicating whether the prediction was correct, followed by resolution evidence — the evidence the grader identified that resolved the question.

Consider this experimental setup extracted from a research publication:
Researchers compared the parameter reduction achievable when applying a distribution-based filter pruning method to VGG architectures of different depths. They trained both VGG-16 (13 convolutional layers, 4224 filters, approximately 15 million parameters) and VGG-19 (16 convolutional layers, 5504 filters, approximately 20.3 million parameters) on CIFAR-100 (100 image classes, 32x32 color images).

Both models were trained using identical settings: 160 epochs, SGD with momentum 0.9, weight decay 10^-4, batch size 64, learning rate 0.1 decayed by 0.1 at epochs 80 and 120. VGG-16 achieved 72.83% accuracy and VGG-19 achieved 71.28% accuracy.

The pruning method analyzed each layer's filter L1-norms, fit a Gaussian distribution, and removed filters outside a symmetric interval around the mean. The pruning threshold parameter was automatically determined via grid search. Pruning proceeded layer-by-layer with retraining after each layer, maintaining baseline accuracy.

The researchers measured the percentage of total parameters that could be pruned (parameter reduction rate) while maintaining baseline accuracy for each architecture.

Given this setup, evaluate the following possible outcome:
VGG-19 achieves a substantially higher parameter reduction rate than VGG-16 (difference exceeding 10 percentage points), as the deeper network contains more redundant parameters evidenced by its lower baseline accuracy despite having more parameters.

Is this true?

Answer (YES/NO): NO